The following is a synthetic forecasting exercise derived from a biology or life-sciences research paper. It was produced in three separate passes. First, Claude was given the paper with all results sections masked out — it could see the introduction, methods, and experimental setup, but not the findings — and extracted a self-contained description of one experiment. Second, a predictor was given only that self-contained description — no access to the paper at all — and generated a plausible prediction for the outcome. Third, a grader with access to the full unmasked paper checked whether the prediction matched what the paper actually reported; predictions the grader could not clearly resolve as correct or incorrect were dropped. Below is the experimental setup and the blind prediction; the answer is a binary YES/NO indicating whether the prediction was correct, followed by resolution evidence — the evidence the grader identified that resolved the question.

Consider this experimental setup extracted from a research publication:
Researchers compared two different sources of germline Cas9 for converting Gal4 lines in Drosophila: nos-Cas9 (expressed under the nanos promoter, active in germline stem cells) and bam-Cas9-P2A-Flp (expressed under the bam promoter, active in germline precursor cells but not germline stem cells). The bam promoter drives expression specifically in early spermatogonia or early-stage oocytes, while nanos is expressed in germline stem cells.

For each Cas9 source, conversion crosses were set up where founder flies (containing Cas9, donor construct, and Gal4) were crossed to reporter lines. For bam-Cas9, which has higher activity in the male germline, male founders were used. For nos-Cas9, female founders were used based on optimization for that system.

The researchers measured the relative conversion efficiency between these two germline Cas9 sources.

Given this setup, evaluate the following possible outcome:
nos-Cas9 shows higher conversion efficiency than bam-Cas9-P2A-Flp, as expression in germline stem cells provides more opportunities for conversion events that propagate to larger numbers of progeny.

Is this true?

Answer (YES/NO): NO